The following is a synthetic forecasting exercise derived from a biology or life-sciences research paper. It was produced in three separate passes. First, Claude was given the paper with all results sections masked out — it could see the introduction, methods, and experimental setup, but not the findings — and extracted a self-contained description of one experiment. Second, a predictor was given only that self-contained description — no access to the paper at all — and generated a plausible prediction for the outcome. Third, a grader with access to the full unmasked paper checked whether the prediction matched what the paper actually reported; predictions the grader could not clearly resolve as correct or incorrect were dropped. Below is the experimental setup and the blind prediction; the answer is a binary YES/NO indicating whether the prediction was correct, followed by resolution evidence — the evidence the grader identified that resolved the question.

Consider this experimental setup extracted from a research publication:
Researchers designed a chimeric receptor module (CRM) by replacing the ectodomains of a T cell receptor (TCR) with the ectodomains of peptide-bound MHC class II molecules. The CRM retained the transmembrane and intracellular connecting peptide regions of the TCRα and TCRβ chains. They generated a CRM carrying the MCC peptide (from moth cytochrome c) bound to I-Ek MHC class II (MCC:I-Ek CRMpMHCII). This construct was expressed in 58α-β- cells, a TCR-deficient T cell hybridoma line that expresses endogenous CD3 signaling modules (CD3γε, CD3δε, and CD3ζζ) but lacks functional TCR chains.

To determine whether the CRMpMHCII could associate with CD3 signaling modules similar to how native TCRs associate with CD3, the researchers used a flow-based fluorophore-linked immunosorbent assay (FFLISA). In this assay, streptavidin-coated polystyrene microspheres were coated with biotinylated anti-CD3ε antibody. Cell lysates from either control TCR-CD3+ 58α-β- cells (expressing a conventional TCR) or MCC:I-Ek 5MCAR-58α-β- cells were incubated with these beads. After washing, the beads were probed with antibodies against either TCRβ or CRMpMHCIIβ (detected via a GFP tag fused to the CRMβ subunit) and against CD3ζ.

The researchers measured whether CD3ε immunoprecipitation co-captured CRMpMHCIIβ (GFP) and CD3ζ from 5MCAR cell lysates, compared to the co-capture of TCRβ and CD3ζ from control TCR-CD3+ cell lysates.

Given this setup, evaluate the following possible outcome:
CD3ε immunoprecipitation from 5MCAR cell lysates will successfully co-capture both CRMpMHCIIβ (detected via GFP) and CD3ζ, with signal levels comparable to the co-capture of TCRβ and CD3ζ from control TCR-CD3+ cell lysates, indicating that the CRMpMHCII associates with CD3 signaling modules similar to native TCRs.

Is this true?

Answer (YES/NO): YES